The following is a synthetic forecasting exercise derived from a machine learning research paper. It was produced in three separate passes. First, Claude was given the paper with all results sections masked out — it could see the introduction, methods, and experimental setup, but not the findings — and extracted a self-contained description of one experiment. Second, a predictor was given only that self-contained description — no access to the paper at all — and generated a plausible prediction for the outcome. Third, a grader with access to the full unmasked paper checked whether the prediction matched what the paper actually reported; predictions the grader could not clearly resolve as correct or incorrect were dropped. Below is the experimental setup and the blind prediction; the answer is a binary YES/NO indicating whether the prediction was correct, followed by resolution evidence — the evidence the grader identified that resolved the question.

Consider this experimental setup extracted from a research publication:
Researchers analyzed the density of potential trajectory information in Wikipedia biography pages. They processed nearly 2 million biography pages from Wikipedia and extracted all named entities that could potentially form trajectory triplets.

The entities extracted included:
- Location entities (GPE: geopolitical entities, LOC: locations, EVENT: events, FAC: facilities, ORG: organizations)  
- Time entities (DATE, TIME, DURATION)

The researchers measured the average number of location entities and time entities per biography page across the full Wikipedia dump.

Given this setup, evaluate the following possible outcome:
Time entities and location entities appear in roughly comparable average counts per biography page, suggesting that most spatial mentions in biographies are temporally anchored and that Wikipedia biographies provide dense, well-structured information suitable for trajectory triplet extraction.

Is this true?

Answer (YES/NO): YES